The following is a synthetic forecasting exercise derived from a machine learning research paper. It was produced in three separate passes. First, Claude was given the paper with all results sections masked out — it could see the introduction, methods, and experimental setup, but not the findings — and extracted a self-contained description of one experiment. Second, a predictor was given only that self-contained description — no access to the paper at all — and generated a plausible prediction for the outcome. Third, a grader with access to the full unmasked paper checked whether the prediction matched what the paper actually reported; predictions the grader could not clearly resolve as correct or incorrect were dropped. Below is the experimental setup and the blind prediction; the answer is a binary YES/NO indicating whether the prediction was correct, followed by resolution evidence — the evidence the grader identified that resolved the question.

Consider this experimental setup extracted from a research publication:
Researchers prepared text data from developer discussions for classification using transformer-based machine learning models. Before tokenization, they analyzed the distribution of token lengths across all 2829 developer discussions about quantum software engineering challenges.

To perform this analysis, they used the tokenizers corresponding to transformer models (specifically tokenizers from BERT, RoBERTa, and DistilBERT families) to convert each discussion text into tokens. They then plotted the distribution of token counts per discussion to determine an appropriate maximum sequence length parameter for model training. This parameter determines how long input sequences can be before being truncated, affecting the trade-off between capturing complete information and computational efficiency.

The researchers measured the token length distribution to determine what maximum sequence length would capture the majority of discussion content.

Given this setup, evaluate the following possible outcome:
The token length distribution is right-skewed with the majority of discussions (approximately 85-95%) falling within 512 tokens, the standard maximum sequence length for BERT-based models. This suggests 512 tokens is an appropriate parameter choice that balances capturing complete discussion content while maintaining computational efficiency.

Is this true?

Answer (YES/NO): NO